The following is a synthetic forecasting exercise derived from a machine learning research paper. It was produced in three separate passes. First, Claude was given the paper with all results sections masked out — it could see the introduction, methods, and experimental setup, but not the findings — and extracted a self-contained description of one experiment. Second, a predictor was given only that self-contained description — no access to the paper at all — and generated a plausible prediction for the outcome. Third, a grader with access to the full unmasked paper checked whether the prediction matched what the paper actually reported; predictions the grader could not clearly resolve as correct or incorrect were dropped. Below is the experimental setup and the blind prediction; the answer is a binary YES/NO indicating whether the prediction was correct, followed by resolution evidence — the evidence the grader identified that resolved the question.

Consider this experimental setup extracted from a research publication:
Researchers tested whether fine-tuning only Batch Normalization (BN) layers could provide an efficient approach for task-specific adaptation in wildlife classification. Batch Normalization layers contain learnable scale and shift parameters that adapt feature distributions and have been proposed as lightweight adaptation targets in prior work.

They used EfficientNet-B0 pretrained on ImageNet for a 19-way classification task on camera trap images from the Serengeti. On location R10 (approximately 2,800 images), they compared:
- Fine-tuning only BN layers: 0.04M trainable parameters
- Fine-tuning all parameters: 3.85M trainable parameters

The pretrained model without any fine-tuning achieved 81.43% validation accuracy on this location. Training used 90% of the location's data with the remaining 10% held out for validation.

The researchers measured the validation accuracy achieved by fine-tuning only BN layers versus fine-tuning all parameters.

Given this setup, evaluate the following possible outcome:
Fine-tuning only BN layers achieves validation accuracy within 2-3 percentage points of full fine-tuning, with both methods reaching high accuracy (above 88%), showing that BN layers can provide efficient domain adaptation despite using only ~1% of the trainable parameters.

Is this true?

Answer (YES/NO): NO